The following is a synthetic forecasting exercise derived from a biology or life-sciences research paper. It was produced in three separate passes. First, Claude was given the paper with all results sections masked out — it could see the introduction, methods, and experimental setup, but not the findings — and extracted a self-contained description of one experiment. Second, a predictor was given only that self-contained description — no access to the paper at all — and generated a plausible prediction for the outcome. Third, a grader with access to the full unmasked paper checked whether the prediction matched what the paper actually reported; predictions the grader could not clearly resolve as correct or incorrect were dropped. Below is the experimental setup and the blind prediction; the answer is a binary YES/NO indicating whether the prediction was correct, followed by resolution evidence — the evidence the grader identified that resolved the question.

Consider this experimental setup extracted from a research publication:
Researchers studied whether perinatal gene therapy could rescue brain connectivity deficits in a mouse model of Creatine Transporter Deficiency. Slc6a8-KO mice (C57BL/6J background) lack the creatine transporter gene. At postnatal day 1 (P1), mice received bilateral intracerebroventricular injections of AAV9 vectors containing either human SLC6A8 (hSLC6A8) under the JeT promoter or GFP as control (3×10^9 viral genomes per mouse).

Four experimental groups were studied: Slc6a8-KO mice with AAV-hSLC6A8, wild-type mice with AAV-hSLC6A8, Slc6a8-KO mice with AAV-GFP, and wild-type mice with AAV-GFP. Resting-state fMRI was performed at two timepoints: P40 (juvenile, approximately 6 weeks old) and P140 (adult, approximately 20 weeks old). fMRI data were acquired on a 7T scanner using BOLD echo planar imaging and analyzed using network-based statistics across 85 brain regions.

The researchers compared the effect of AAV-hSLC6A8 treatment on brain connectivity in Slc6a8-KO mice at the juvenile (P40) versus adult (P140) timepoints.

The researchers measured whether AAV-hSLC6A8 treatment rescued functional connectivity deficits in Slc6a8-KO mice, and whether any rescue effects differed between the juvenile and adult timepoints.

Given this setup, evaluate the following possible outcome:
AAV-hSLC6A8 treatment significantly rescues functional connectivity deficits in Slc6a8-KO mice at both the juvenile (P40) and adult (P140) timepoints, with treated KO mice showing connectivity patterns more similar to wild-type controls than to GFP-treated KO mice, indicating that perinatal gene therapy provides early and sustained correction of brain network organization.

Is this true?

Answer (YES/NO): NO